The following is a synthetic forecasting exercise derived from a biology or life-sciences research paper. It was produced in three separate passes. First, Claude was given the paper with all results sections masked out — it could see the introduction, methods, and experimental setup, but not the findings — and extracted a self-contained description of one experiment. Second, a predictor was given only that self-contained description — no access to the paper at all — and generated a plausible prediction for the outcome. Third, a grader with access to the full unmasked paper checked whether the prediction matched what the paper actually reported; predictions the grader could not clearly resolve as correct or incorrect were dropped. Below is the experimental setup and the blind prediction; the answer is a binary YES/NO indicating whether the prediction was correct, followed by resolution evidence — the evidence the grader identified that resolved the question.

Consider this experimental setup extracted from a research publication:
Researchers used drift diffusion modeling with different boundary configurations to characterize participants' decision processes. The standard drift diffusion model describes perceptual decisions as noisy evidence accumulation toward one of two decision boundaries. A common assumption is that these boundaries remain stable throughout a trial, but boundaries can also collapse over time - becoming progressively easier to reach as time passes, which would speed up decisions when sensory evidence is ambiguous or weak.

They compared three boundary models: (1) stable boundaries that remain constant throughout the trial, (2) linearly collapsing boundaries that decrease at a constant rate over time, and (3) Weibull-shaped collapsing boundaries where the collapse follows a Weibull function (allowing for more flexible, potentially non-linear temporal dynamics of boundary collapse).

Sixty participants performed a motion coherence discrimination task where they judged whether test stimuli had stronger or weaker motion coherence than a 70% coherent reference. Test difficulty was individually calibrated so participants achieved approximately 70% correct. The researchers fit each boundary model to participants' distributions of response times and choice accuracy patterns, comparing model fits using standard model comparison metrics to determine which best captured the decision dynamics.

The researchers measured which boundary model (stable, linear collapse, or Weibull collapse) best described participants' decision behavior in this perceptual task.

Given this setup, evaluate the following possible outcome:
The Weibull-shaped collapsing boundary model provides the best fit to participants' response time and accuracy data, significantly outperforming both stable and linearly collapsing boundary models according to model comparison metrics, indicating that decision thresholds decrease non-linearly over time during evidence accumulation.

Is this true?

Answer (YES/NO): YES